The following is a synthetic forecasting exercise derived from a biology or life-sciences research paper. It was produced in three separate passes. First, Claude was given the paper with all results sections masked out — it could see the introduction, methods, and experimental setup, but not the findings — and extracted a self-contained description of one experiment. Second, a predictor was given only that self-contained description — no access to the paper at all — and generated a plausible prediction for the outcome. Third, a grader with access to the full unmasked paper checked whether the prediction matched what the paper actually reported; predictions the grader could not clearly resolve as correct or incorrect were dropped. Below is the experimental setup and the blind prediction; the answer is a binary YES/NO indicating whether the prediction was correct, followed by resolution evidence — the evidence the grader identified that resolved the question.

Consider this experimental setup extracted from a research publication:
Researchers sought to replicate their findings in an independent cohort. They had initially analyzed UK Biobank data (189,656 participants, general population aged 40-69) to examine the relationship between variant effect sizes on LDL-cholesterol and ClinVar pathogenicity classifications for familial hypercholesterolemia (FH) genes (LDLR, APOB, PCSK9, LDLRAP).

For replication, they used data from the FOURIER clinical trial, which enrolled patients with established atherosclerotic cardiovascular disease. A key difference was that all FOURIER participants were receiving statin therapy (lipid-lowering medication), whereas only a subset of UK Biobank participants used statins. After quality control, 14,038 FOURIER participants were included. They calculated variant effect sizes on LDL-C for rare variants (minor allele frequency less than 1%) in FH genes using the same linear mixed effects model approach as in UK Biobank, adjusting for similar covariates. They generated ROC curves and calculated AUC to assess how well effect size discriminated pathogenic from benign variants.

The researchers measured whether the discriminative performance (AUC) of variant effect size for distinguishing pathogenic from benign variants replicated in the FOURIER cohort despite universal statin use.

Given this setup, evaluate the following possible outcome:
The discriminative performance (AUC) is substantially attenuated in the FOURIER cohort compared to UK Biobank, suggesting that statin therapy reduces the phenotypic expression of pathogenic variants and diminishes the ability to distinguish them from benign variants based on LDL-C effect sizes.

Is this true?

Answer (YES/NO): NO